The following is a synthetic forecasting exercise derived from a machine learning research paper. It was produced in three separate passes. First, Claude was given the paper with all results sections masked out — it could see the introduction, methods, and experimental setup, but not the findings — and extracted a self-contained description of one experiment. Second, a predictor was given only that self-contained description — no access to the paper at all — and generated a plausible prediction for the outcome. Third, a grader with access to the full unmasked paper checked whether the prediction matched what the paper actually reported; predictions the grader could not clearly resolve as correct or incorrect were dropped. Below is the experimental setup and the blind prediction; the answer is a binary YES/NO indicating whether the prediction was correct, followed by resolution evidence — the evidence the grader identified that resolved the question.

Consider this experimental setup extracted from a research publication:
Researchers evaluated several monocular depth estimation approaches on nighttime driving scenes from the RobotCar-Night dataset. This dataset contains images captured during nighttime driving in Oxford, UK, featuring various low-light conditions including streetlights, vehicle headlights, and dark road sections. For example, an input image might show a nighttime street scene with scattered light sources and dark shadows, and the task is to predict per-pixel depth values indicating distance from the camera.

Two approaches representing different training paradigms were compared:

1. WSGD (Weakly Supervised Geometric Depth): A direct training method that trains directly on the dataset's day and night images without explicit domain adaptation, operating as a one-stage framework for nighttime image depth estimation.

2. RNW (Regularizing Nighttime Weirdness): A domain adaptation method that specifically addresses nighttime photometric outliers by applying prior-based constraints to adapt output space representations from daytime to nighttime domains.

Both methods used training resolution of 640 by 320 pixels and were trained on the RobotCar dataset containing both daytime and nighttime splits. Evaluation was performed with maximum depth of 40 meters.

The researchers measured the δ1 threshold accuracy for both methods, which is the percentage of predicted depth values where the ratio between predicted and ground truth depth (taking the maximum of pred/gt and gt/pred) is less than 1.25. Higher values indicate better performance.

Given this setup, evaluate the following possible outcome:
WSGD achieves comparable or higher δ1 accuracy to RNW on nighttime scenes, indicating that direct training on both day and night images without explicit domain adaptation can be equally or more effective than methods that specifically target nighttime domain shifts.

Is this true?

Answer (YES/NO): YES